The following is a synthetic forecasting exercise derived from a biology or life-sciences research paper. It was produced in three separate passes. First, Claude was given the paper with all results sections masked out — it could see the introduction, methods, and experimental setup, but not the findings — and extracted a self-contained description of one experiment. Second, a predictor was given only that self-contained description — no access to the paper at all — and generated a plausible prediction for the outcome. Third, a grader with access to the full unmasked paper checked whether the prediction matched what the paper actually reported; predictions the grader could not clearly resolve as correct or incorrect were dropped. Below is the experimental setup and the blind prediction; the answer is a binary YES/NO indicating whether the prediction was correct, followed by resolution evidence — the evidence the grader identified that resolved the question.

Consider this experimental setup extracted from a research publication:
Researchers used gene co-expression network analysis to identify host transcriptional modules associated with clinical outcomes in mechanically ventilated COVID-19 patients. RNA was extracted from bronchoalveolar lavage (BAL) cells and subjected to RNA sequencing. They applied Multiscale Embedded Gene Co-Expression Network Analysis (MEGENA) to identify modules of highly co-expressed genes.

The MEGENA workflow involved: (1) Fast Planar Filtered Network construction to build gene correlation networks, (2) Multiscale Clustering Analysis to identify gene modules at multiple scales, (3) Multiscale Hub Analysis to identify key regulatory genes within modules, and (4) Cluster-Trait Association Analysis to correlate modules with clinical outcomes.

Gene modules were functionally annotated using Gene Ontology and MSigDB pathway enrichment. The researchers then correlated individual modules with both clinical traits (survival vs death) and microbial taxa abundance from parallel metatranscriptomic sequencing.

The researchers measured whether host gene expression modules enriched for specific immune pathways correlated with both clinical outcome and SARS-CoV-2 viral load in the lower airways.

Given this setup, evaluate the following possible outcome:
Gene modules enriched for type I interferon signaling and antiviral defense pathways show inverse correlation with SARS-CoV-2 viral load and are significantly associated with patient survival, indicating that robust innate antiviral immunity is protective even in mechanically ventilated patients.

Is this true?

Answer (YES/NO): NO